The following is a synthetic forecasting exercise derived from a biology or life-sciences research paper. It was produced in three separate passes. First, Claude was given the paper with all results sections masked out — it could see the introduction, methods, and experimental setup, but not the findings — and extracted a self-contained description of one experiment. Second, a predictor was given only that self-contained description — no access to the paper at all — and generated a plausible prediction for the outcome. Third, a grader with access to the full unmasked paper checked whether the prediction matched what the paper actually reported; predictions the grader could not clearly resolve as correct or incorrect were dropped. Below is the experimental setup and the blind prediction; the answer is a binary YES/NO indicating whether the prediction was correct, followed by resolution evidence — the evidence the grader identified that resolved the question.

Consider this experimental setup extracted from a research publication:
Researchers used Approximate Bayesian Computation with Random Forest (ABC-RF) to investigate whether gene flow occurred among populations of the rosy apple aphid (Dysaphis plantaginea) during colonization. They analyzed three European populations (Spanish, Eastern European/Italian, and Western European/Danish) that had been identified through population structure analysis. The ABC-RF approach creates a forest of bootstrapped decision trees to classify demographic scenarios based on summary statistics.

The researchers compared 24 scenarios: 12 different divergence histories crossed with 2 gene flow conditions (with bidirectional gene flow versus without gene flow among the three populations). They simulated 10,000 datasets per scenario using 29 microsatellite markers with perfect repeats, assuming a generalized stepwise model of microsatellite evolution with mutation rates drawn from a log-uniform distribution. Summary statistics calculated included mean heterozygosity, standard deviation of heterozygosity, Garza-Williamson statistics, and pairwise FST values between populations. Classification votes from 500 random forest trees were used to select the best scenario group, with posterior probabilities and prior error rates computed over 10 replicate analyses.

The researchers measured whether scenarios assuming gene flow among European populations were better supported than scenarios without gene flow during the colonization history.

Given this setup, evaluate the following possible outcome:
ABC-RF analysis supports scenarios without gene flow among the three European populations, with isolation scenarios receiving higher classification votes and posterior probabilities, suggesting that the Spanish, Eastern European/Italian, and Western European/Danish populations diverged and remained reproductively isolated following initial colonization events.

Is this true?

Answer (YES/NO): NO